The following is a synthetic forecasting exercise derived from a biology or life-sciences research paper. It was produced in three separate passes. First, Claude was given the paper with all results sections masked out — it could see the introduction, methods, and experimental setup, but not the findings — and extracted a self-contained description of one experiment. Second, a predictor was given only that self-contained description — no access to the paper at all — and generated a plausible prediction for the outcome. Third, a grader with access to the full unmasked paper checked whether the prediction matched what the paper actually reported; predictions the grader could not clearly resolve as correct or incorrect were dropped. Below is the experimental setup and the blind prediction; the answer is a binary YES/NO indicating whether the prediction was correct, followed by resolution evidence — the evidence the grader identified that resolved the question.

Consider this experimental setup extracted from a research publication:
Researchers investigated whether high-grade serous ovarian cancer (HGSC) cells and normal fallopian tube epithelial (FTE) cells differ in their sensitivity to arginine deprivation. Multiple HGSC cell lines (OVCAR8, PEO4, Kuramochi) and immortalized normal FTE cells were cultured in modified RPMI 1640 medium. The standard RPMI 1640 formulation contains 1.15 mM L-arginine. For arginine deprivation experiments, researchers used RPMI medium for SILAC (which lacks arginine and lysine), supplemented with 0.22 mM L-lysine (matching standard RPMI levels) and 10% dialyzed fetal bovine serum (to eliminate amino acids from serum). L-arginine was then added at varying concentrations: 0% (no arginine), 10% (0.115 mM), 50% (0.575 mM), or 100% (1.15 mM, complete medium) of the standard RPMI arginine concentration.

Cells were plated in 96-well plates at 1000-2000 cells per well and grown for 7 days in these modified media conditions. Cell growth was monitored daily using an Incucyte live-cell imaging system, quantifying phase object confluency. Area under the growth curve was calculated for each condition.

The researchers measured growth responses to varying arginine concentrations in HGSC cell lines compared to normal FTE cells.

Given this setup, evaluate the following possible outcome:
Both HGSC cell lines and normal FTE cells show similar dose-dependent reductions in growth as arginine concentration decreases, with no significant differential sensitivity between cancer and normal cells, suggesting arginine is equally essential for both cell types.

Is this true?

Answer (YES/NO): NO